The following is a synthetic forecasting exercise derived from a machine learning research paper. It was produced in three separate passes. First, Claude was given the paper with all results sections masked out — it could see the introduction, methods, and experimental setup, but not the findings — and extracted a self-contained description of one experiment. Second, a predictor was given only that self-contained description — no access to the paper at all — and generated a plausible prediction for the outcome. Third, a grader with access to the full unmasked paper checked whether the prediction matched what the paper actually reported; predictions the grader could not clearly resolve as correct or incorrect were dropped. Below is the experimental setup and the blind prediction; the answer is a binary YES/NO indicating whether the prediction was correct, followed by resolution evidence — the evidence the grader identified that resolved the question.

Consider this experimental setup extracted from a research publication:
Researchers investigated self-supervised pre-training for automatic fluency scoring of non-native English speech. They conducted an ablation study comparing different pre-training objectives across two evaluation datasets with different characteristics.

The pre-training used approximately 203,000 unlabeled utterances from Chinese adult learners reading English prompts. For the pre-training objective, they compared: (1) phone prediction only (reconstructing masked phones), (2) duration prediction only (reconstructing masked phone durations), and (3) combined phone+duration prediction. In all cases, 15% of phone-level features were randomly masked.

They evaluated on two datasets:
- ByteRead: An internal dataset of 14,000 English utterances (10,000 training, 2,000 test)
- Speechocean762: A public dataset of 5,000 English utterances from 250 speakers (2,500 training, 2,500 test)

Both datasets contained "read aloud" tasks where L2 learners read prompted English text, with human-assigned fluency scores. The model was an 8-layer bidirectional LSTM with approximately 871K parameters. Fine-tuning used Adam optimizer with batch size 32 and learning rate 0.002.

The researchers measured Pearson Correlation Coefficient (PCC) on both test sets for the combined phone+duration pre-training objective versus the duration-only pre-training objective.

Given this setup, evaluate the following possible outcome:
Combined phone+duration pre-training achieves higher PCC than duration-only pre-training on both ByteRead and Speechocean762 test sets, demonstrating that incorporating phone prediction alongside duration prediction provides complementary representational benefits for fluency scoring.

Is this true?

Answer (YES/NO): NO